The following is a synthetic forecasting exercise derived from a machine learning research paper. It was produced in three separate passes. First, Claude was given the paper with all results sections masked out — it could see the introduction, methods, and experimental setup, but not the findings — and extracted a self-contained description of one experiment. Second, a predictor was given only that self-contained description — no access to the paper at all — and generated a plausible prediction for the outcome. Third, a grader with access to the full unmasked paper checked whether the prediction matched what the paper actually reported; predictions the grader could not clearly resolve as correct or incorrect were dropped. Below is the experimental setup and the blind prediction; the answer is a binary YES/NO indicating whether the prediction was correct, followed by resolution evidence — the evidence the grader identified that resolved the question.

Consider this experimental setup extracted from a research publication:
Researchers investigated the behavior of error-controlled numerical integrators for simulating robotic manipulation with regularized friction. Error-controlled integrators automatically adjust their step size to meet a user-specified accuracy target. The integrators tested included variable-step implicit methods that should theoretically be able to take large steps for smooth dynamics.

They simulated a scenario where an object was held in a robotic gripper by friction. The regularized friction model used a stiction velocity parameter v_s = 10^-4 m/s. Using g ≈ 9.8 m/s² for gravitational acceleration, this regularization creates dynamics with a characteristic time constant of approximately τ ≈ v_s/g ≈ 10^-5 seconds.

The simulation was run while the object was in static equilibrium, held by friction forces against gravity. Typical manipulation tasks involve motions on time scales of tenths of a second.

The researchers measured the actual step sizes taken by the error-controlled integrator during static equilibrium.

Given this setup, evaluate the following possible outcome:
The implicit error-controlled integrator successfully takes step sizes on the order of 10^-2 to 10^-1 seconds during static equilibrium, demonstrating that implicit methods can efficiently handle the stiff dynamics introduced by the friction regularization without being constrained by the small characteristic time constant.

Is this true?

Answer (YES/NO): NO